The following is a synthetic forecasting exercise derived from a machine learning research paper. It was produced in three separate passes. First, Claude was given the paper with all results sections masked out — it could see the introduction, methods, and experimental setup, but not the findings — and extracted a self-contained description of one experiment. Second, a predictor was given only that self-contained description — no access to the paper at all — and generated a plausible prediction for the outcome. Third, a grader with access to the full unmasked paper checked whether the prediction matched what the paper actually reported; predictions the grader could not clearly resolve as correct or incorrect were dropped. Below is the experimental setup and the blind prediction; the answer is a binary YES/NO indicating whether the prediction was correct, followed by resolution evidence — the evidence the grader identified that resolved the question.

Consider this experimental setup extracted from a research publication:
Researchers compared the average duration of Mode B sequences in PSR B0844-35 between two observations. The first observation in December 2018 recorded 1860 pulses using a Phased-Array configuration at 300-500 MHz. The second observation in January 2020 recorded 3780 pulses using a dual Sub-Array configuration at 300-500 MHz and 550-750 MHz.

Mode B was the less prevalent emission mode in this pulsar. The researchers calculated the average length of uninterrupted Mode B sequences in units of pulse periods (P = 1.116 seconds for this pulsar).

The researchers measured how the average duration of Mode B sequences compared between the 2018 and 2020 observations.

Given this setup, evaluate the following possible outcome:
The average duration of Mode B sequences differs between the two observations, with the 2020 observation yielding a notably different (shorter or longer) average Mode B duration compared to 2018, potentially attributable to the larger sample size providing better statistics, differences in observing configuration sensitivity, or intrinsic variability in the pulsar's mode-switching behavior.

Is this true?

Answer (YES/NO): YES